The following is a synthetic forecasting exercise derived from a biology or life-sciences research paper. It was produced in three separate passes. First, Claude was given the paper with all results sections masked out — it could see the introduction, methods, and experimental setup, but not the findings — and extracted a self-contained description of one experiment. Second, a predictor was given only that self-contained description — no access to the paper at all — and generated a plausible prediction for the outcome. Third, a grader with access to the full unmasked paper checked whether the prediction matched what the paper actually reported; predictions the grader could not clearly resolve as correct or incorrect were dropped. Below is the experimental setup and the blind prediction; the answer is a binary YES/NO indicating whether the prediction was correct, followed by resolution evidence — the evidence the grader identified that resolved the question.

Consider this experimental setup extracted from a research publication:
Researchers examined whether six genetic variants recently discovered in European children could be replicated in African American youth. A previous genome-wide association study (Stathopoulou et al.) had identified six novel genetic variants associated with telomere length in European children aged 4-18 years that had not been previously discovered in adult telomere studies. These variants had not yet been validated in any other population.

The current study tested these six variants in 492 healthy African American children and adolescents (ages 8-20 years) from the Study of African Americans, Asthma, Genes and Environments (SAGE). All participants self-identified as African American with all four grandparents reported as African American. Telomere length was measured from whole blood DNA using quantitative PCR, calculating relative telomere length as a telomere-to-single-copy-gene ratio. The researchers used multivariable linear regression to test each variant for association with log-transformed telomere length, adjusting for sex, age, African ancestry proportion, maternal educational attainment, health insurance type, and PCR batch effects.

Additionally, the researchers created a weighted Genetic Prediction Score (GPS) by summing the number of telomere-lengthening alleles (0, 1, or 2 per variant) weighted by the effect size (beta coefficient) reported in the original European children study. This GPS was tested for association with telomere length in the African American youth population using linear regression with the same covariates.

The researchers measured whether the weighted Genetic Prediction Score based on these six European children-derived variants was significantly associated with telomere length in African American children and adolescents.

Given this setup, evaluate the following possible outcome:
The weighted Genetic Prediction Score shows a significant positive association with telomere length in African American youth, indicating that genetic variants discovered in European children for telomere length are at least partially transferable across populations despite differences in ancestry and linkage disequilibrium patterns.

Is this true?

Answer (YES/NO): NO